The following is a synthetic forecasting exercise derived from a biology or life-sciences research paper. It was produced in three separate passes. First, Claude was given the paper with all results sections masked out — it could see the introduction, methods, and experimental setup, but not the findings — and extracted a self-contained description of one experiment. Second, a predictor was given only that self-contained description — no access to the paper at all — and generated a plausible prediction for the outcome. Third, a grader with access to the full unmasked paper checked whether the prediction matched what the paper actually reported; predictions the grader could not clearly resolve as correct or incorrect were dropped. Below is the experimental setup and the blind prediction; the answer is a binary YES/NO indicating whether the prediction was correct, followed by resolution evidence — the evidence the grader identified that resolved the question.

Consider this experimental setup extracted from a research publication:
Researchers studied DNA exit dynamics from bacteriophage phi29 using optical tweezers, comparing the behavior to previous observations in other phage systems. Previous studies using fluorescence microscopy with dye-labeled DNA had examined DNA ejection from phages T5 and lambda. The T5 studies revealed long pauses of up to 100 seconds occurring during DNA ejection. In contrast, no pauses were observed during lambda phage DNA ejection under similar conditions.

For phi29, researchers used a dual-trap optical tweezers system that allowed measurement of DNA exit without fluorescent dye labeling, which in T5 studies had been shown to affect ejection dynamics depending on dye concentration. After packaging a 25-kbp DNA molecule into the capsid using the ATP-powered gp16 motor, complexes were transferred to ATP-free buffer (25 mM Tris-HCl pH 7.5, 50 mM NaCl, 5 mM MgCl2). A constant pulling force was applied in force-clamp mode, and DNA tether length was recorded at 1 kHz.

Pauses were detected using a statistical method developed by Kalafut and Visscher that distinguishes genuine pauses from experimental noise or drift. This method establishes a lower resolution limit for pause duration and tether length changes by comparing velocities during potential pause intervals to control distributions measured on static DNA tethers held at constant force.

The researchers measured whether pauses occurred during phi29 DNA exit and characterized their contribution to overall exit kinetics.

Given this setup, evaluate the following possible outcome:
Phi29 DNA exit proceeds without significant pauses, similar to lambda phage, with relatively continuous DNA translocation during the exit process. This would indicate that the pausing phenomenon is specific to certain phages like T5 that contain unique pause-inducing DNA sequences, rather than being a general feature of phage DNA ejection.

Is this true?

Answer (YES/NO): NO